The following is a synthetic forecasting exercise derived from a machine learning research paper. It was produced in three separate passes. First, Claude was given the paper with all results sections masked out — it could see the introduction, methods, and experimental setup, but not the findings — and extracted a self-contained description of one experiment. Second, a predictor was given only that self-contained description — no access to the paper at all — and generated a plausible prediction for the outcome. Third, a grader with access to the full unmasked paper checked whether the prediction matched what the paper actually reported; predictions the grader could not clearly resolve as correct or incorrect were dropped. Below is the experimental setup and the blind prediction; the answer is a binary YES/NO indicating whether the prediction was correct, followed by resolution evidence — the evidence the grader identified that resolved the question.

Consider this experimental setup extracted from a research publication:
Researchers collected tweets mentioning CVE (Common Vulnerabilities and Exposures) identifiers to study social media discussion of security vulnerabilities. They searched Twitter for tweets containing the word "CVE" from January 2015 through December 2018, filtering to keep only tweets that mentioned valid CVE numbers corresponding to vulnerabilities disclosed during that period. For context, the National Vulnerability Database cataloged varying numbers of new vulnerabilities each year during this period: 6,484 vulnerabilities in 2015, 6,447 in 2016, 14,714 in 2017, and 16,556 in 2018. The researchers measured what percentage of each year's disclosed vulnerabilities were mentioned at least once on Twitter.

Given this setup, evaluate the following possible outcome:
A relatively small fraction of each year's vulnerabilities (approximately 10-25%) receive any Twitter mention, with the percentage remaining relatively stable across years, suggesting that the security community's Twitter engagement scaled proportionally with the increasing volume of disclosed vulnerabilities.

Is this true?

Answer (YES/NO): NO